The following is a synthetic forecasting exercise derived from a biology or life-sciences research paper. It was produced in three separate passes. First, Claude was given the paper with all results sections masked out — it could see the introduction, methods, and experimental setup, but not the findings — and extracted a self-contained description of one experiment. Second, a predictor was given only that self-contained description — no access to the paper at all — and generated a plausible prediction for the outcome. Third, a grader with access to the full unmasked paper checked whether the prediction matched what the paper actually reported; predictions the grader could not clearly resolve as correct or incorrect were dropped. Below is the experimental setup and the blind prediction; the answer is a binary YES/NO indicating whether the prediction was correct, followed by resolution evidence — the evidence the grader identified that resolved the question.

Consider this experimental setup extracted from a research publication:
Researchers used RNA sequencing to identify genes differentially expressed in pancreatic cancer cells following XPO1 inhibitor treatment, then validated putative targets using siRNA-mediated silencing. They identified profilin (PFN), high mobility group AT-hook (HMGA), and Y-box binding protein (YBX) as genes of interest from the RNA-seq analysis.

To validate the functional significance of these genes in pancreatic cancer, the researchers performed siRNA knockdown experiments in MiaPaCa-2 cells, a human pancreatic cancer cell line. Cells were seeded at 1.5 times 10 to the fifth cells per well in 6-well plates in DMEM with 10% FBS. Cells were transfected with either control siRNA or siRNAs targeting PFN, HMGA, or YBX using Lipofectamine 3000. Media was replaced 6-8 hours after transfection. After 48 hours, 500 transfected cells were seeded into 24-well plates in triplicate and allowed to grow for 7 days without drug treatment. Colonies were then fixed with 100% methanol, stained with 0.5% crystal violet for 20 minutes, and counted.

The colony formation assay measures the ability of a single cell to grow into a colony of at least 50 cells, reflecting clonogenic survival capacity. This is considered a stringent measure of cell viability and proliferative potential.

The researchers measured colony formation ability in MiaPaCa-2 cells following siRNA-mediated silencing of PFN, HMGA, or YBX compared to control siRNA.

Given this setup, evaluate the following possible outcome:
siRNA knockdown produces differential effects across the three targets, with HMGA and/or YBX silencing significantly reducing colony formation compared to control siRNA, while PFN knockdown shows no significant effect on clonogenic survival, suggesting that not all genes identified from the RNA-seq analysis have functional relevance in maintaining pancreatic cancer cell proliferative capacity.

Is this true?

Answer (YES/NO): NO